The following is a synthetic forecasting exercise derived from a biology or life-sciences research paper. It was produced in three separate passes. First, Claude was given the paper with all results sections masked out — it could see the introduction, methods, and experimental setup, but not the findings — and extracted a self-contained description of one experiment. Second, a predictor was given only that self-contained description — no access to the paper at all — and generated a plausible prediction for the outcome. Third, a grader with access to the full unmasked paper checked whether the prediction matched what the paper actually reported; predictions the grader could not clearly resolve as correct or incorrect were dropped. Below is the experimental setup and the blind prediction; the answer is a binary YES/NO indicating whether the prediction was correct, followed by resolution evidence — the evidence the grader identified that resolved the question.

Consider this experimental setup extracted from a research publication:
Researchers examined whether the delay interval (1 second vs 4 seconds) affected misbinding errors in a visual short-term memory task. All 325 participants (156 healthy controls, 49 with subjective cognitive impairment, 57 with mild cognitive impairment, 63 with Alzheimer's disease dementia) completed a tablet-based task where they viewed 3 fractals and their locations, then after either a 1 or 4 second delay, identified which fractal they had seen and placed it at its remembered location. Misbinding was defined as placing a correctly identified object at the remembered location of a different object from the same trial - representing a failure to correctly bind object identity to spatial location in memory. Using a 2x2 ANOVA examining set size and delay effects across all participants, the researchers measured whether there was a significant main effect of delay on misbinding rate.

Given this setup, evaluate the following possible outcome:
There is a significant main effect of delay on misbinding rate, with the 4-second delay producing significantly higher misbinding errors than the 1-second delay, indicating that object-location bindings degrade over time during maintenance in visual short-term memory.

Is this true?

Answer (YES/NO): NO